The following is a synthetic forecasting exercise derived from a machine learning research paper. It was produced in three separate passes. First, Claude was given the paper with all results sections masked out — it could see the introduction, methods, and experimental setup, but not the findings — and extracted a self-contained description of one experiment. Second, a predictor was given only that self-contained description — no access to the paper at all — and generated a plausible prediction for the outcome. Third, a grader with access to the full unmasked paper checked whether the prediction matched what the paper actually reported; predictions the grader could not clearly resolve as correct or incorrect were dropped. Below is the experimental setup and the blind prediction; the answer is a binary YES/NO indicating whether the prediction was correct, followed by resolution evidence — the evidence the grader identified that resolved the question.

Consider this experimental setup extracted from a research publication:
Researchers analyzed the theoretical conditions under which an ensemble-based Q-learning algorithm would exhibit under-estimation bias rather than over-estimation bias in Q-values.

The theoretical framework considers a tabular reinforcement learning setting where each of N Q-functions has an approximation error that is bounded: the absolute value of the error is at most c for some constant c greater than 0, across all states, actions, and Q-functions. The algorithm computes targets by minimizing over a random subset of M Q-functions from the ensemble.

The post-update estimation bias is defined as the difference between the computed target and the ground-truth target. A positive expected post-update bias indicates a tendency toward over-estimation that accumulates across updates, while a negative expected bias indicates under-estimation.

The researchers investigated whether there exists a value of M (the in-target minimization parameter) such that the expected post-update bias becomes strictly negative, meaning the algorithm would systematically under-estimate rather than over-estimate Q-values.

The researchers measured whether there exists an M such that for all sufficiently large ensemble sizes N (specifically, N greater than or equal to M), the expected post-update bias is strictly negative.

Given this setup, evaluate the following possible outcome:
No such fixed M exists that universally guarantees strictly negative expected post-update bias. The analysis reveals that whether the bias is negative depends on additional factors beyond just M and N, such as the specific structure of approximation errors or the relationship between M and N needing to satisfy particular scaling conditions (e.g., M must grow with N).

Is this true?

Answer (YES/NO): NO